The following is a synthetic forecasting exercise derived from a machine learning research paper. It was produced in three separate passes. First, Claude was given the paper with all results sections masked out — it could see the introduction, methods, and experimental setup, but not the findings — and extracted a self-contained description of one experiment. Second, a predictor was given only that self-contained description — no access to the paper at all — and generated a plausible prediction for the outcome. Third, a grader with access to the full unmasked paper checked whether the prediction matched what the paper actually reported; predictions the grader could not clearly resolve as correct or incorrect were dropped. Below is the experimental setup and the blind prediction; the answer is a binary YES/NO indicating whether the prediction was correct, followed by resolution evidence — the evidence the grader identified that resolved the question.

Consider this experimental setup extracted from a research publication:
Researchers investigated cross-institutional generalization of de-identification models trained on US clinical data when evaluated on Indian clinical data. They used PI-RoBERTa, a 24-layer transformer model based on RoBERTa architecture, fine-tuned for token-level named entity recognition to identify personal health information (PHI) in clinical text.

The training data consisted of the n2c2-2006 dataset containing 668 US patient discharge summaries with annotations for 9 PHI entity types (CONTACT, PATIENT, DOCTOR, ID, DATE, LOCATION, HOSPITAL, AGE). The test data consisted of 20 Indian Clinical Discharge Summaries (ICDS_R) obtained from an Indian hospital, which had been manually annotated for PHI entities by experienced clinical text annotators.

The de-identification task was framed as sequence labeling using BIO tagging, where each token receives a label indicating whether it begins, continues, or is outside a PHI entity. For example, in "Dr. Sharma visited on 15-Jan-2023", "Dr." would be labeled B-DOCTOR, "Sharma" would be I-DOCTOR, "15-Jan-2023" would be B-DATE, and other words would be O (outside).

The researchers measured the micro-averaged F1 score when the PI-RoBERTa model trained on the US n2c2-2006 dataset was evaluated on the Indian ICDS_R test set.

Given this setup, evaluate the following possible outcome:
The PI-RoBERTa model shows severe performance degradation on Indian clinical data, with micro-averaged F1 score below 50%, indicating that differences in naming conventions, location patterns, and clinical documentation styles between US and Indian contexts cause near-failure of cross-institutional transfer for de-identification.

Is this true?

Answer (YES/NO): YES